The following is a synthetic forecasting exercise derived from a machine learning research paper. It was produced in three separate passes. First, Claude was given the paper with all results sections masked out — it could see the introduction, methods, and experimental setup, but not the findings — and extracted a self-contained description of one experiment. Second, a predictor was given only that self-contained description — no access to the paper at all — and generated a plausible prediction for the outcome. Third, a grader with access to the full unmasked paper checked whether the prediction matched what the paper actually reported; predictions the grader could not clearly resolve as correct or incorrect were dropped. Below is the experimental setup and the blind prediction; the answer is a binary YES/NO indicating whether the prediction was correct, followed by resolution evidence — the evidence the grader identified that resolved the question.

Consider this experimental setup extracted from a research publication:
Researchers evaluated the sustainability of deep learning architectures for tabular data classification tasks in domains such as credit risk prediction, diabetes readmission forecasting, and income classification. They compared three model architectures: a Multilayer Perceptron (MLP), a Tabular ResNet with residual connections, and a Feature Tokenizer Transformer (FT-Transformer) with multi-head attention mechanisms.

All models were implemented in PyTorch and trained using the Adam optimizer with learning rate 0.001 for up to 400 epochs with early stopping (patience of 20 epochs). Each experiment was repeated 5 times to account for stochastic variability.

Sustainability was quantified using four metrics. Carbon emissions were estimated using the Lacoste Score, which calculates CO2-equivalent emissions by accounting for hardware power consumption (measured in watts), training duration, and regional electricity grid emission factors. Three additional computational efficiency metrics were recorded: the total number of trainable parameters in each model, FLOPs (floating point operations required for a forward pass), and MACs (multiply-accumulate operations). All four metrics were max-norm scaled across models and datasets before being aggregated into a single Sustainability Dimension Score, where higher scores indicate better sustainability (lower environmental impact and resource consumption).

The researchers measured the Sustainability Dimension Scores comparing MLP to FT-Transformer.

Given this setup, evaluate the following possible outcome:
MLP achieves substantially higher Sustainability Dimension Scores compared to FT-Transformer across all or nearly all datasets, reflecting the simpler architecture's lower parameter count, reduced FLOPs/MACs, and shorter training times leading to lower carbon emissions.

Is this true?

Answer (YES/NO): YES